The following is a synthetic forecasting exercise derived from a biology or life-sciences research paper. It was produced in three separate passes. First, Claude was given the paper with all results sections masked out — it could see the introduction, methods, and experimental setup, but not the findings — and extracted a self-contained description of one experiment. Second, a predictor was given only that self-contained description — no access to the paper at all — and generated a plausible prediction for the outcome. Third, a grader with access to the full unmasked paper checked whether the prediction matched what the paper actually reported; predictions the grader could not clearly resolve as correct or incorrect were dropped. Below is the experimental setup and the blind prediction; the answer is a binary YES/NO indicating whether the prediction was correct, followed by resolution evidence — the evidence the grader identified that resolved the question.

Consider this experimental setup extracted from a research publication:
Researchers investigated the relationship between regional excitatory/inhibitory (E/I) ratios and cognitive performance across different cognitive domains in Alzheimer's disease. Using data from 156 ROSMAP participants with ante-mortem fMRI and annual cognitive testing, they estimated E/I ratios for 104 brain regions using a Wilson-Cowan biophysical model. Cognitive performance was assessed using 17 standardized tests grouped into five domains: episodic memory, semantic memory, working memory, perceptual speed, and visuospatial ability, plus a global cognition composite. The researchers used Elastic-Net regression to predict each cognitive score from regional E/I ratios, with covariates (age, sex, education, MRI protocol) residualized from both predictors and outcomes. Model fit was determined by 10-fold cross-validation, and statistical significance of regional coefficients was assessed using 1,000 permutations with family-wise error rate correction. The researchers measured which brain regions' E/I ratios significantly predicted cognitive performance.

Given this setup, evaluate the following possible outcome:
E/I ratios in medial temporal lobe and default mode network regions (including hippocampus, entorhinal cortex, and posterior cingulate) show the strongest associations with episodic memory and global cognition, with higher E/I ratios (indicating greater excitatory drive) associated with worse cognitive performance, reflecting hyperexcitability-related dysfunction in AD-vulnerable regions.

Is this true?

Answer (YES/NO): NO